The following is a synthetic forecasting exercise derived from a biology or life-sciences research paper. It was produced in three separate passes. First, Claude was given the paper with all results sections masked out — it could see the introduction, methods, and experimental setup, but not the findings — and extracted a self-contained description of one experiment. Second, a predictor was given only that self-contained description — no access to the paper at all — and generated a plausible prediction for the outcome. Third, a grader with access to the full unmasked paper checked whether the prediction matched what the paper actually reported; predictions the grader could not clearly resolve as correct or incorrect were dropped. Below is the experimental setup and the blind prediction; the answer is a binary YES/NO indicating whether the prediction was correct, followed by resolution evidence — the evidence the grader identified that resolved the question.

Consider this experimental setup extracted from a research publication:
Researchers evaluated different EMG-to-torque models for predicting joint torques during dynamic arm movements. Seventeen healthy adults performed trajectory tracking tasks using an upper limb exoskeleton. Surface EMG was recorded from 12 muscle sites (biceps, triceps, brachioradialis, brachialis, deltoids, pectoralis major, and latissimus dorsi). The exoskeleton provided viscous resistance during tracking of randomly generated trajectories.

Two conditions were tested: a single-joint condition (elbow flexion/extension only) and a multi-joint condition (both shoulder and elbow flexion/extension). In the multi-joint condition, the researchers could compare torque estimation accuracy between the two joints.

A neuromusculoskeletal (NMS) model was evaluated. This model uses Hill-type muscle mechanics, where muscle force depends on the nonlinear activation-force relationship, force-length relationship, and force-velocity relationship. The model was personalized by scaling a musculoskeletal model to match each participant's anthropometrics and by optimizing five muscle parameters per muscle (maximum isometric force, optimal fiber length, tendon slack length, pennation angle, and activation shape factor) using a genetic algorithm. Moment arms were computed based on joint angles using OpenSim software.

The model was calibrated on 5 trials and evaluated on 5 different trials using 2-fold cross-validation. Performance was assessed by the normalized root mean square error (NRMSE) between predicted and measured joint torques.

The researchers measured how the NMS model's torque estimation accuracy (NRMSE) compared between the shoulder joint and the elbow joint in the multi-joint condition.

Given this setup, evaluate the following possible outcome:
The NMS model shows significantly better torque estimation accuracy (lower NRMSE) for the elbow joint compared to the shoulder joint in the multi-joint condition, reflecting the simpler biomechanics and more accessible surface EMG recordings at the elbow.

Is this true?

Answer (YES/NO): NO